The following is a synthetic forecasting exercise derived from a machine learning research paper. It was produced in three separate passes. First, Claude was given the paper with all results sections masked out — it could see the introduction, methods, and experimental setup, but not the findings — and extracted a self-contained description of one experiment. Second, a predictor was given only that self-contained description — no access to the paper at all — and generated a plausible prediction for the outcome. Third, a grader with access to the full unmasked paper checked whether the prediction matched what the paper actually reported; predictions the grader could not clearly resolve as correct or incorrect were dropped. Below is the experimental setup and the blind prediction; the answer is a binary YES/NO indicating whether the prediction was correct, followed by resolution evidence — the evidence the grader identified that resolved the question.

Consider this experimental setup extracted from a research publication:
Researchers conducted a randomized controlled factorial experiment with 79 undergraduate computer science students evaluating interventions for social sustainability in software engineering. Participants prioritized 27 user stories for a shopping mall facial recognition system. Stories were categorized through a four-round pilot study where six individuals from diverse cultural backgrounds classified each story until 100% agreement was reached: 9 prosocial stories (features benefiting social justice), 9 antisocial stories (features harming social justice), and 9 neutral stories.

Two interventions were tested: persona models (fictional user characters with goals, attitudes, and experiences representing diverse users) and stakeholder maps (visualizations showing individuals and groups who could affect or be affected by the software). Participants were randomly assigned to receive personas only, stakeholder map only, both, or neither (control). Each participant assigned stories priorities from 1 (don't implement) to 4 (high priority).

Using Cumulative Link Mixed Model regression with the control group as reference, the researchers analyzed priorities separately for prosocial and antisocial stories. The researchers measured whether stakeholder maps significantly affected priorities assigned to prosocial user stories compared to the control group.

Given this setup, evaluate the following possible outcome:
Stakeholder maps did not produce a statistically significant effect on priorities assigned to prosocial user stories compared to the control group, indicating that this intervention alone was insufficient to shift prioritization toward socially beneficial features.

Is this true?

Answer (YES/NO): YES